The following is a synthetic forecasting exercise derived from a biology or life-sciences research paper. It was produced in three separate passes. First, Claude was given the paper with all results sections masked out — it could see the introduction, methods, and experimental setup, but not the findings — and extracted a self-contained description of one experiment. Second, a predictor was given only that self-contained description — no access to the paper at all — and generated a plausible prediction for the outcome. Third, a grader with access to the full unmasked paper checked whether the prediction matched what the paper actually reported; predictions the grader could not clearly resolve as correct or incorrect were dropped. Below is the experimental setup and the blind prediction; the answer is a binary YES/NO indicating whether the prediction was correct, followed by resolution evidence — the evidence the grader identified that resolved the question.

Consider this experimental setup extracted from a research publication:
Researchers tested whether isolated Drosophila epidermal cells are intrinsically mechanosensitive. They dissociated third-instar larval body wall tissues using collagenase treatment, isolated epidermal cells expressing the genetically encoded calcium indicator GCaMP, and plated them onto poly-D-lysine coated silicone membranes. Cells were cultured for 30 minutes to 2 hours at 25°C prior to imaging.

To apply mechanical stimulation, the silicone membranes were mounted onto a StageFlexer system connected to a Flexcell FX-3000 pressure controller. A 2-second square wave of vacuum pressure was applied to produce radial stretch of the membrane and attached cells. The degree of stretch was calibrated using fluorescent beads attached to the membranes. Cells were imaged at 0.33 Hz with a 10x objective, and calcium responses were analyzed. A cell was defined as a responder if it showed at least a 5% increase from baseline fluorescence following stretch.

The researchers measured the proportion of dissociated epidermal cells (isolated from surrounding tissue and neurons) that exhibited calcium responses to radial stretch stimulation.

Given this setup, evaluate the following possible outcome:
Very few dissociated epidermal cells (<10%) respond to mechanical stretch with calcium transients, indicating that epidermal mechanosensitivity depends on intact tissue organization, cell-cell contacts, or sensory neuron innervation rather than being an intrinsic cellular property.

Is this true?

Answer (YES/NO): NO